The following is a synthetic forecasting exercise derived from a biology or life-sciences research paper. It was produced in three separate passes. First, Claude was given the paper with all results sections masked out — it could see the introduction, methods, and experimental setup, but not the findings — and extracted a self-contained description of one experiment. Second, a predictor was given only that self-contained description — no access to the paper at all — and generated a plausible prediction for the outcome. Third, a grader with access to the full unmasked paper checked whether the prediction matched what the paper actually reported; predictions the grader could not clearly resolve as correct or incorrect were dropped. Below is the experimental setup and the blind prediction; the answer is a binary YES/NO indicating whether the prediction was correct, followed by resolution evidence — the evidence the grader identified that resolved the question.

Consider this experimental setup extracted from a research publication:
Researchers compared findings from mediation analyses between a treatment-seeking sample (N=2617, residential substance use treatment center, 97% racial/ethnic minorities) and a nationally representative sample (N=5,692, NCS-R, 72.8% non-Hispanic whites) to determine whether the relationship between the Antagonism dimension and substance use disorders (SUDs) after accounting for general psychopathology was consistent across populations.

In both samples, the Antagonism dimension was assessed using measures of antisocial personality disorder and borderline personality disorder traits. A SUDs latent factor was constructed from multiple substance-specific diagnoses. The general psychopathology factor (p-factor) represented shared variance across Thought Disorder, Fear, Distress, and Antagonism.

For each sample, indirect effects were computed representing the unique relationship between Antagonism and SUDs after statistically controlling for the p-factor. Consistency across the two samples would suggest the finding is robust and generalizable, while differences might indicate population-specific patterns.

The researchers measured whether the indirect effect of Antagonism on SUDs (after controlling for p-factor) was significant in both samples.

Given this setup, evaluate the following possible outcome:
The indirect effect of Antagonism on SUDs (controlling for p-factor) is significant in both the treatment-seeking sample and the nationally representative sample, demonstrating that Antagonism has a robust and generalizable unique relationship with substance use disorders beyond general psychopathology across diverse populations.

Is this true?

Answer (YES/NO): YES